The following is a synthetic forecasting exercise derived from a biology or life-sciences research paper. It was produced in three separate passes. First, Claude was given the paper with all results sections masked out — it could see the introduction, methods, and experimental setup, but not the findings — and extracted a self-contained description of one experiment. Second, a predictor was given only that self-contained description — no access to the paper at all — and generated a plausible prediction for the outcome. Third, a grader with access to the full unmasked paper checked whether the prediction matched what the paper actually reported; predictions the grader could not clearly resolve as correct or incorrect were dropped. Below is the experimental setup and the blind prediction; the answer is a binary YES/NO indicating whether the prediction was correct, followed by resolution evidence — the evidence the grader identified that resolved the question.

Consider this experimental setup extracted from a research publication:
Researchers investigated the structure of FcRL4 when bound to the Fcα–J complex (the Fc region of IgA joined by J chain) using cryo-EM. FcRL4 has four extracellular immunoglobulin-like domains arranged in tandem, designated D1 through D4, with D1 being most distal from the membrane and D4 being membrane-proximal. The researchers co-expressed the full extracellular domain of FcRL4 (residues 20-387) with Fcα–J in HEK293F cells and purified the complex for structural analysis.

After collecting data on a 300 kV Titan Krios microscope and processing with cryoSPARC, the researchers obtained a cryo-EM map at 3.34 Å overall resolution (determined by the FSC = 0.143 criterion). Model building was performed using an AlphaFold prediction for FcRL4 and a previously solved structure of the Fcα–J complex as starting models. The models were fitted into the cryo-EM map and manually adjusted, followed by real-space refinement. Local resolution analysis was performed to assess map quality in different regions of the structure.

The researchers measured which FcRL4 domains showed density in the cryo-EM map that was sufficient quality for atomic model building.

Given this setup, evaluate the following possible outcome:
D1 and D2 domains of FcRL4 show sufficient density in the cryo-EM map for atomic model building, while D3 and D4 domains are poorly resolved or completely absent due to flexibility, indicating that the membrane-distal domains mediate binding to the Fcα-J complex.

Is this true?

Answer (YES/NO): NO